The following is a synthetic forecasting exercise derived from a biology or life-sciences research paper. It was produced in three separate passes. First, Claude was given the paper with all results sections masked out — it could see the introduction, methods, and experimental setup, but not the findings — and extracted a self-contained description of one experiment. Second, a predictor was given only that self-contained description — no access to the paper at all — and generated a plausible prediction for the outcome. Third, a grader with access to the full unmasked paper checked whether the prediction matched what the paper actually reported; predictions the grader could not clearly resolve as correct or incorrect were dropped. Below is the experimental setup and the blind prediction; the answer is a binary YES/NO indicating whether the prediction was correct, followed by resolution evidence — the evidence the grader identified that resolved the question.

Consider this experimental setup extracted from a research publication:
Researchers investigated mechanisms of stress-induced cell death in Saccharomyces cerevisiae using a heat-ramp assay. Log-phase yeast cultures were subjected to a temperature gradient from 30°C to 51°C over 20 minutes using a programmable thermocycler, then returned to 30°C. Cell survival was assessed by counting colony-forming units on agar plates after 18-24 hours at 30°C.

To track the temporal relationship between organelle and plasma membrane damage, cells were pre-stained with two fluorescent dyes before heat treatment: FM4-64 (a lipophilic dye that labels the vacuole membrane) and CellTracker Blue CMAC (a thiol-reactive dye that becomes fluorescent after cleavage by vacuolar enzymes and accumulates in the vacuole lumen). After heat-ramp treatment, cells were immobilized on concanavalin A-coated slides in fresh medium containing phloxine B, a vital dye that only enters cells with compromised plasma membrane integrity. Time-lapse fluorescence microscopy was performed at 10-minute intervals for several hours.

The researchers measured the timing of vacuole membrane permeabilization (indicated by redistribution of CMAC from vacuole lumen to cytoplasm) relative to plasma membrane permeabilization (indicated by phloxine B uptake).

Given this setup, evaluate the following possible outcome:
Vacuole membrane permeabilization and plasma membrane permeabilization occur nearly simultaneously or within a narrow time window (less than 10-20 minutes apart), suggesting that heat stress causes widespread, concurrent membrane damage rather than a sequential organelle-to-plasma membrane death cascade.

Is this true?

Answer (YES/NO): NO